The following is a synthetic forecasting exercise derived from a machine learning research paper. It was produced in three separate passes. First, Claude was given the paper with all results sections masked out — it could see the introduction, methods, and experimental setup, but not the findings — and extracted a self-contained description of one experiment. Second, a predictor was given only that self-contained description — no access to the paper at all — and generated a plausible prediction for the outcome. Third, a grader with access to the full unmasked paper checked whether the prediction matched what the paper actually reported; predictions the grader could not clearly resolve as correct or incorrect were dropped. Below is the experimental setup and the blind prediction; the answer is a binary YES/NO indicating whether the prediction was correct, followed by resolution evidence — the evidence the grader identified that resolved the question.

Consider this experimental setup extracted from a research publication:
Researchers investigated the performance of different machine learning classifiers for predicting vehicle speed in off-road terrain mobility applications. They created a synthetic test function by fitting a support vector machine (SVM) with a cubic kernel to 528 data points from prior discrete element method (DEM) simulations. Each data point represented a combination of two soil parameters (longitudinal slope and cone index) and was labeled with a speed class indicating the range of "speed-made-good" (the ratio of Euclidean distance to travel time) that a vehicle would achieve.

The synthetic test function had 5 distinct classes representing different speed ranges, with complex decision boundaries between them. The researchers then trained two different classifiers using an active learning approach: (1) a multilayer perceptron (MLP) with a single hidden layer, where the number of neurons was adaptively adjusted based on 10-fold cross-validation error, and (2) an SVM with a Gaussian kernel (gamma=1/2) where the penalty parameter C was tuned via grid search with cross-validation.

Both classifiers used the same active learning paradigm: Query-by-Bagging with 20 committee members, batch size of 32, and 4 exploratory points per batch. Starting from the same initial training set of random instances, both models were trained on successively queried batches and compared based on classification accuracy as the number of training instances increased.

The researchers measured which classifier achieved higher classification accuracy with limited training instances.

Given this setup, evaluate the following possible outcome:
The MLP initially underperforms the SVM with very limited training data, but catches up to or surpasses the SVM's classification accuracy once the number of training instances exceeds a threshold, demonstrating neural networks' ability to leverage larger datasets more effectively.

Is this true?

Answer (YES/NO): NO